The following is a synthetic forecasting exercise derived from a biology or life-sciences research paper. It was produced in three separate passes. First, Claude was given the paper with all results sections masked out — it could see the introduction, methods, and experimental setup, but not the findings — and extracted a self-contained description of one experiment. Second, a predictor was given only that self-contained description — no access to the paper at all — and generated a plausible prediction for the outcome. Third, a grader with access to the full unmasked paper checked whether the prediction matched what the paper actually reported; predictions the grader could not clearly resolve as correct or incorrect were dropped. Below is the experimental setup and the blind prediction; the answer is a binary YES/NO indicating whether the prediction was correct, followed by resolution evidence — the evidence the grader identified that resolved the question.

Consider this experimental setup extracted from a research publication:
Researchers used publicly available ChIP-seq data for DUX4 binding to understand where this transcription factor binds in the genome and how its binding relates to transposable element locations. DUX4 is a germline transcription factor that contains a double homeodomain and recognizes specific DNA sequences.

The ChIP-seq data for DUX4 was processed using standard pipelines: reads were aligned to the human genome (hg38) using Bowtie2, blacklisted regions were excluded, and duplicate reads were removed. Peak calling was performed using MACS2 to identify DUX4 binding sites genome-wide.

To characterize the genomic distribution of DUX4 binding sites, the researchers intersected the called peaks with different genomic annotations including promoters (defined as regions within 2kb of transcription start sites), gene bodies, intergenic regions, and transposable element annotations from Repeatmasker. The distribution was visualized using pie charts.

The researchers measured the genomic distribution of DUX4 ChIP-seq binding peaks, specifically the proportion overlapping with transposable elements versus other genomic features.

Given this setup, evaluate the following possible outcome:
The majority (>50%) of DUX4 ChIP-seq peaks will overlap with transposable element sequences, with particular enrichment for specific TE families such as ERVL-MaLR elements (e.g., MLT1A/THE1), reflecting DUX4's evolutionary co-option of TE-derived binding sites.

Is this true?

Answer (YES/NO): YES